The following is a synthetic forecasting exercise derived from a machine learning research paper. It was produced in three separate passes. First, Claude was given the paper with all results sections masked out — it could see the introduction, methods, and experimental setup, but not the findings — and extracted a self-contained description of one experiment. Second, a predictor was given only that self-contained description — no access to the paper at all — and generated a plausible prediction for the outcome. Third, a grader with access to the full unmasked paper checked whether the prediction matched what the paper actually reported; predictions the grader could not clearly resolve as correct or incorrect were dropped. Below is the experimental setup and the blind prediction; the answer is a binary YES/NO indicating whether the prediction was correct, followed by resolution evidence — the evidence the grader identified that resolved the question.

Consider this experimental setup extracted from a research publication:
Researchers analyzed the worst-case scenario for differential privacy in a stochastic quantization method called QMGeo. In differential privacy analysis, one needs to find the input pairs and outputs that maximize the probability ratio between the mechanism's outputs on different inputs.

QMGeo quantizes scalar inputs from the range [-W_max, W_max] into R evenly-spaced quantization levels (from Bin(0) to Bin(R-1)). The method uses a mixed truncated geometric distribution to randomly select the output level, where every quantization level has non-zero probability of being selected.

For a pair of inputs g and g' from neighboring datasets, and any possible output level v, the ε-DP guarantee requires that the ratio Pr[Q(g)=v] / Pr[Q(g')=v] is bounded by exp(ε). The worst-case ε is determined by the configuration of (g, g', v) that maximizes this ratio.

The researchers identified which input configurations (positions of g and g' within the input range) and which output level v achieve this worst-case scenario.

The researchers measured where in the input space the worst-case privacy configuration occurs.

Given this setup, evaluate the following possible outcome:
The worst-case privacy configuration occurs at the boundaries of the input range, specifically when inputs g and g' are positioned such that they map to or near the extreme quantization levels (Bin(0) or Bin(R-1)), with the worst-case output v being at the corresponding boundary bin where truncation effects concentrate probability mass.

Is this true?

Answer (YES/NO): YES